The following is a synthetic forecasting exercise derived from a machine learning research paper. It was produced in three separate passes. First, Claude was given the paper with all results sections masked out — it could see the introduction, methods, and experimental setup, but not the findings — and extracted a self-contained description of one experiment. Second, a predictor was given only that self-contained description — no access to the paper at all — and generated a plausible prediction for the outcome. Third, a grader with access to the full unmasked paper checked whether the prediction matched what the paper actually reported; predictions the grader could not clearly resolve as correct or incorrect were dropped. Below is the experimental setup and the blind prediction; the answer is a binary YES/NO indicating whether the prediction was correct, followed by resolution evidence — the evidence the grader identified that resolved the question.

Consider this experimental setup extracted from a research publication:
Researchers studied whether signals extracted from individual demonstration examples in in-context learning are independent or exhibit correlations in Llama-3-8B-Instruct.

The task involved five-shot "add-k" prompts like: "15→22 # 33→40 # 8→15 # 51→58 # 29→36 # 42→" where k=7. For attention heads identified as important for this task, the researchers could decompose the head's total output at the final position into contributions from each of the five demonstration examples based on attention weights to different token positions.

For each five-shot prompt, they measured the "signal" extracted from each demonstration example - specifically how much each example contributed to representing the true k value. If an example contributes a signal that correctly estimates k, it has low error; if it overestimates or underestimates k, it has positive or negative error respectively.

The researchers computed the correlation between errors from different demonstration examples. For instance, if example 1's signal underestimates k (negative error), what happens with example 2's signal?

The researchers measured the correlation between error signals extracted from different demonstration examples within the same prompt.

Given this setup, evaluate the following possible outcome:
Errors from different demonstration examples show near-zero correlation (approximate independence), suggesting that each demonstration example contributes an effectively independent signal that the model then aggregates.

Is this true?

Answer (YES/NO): NO